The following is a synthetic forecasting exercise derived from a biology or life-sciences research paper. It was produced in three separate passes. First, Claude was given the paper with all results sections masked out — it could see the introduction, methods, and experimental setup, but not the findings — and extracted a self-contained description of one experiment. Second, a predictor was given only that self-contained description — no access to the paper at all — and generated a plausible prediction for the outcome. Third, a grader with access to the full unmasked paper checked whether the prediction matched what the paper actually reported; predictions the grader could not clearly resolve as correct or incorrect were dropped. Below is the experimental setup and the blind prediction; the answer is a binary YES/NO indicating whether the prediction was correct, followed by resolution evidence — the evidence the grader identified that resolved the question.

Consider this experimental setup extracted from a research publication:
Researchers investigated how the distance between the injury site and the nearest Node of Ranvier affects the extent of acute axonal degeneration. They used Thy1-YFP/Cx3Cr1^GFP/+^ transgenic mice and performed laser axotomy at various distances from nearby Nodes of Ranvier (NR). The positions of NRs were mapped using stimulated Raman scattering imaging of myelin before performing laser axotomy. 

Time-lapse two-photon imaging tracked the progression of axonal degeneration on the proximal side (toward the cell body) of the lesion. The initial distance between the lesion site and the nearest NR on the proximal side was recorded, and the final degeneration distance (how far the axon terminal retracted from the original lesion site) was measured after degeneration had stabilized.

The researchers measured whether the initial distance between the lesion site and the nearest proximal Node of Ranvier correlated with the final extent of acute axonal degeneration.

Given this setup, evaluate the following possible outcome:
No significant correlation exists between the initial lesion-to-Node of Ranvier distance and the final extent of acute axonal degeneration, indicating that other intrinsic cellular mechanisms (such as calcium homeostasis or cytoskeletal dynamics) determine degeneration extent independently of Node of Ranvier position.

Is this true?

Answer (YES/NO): NO